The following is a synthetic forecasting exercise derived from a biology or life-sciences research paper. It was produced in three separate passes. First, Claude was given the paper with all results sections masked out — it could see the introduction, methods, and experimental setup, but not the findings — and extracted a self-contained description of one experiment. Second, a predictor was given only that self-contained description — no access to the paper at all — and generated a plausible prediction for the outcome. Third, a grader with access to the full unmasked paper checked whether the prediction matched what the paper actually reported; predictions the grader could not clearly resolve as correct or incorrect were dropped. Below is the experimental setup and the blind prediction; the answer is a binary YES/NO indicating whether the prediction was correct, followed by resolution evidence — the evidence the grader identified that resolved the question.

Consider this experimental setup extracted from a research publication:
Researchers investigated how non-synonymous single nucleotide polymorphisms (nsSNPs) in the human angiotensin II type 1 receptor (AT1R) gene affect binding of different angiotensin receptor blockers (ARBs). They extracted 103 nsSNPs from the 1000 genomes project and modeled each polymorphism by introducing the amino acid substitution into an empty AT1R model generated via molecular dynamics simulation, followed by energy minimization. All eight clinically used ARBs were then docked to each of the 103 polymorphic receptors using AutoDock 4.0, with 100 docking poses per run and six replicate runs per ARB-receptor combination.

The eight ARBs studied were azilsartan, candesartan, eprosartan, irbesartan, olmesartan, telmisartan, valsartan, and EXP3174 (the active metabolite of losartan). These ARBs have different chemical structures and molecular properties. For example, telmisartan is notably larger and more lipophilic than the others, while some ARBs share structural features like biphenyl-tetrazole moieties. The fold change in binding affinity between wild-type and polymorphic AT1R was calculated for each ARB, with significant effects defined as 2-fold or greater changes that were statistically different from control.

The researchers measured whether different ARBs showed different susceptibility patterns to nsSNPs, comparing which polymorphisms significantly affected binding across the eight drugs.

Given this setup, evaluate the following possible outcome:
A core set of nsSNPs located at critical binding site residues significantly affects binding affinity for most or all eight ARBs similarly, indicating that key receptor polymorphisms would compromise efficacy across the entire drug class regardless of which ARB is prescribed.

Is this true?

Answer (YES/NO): NO